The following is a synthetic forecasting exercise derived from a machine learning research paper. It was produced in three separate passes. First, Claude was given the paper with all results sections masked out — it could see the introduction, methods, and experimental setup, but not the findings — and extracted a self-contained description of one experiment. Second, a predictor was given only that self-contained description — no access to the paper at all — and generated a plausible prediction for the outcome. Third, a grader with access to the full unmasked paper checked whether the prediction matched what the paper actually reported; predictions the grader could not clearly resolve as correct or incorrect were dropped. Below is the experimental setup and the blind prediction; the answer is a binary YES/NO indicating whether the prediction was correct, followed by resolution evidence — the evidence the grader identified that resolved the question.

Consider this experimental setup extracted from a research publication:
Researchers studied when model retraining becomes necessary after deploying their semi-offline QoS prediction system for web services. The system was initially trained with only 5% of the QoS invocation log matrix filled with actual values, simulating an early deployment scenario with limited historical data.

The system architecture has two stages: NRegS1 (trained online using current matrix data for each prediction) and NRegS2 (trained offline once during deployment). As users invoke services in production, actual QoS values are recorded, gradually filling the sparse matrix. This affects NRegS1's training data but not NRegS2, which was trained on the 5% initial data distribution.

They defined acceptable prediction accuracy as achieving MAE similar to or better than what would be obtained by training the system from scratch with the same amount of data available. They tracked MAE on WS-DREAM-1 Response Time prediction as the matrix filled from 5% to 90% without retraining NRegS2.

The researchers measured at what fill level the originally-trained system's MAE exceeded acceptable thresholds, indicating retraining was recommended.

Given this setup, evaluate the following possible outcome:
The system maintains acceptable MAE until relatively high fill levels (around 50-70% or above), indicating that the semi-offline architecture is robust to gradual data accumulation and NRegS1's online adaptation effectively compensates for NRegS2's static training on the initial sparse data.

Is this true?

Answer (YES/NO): YES